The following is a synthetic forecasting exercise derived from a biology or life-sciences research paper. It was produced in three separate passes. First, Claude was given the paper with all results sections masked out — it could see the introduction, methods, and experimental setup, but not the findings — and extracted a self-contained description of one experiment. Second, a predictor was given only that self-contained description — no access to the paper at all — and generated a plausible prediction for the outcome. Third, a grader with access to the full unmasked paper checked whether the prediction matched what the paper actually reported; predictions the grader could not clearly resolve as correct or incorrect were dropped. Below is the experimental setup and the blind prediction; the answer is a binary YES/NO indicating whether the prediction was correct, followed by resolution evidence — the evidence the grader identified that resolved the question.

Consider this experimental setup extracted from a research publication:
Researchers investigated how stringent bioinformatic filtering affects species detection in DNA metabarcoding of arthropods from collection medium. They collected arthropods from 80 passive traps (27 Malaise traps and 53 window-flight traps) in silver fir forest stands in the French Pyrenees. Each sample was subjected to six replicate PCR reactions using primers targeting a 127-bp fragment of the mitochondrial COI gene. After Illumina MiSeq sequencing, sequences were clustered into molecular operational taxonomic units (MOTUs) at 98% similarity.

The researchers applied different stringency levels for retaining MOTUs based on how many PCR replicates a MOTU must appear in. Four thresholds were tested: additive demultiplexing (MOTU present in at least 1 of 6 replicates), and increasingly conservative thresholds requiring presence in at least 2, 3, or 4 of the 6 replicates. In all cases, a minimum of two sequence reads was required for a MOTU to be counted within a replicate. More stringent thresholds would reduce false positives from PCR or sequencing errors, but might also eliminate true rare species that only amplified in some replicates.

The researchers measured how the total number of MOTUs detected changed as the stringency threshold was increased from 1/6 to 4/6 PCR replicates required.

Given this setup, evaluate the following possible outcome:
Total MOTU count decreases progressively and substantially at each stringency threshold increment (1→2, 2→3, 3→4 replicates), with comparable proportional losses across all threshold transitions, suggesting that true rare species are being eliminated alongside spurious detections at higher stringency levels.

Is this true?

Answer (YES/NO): NO